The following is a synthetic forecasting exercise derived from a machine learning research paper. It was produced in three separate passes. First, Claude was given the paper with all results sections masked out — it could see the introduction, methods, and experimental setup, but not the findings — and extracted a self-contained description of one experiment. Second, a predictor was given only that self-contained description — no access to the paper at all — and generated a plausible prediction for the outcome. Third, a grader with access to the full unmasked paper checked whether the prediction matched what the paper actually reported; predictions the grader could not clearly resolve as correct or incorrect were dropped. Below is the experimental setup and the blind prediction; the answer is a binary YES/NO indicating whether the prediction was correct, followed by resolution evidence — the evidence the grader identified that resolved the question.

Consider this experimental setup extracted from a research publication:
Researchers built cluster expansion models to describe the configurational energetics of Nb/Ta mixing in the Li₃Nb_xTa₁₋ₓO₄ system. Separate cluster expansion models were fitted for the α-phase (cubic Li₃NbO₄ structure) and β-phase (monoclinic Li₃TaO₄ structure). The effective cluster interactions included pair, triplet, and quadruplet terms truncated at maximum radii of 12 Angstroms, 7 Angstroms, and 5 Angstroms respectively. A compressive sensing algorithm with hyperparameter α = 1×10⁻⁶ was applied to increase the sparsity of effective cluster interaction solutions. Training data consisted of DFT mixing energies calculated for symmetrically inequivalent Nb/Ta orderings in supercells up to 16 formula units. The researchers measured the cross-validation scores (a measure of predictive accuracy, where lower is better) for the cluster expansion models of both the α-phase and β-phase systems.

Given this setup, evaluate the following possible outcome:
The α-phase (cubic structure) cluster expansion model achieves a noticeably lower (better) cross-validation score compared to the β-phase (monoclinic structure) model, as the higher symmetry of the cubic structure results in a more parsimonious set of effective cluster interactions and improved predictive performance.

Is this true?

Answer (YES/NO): NO